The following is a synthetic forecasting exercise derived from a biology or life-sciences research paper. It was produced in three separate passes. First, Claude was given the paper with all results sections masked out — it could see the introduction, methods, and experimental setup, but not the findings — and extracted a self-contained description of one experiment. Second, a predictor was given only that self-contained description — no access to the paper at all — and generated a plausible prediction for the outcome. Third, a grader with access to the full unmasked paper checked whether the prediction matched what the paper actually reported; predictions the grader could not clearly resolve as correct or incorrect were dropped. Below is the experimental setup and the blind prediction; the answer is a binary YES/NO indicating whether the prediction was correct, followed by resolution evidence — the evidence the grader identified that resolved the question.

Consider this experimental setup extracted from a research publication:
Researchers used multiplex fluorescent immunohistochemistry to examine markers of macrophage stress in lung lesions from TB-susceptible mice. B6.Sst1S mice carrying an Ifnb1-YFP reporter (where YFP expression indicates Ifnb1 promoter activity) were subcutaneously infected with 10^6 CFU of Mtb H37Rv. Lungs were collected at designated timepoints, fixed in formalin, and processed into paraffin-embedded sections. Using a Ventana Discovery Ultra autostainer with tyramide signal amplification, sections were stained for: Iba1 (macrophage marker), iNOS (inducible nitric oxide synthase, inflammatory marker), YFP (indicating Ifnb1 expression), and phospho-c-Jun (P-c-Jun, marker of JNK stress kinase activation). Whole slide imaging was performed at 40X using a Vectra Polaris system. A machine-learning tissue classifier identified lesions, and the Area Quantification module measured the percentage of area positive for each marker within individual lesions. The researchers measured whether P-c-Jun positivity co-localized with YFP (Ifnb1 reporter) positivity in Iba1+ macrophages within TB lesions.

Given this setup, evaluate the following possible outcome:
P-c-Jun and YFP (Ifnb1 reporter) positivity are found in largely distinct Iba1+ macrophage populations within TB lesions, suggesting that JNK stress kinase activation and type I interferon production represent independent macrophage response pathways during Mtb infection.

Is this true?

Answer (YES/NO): NO